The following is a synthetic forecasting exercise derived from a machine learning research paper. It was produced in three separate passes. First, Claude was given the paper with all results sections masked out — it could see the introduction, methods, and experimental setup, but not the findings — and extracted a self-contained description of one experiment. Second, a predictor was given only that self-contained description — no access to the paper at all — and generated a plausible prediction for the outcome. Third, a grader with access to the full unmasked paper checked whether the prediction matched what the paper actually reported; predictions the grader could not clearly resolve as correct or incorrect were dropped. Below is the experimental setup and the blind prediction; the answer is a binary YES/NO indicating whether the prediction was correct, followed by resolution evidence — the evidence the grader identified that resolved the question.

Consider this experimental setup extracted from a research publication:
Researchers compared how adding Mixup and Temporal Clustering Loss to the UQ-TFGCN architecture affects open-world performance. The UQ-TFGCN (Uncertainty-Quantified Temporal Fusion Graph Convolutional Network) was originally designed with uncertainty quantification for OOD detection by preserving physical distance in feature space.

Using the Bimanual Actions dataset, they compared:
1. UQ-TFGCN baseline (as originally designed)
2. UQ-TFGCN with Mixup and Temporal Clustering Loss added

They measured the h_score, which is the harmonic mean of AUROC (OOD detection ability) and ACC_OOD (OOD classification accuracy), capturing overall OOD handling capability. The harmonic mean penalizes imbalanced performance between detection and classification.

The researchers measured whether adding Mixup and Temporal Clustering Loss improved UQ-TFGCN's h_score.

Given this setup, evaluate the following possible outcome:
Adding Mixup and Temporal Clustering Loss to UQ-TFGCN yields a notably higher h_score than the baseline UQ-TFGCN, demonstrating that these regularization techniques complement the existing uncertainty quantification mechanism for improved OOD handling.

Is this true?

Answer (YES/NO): YES